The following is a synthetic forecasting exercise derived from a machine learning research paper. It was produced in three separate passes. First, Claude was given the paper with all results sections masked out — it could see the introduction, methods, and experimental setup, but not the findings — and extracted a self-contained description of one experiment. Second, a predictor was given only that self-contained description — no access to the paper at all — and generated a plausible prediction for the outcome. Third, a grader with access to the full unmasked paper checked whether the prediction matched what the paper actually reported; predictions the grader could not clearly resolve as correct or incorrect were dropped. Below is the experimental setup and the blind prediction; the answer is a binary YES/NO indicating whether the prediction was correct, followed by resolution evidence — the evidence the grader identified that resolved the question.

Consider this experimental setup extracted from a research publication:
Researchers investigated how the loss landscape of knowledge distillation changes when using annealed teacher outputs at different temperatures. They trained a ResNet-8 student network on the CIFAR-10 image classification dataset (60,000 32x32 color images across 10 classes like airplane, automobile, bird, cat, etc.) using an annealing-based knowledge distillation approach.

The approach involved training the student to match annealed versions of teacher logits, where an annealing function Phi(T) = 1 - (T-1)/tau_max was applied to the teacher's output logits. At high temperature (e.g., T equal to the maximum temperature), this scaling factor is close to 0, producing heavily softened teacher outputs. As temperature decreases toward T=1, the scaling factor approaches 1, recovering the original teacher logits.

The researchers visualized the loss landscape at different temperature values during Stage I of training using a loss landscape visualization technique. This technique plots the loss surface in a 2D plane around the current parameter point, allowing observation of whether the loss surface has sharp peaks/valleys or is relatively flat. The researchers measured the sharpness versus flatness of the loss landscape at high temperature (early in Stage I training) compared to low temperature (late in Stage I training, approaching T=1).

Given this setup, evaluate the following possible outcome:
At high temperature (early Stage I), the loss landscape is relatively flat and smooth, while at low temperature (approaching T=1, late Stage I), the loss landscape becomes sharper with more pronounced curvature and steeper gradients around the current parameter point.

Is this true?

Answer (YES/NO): YES